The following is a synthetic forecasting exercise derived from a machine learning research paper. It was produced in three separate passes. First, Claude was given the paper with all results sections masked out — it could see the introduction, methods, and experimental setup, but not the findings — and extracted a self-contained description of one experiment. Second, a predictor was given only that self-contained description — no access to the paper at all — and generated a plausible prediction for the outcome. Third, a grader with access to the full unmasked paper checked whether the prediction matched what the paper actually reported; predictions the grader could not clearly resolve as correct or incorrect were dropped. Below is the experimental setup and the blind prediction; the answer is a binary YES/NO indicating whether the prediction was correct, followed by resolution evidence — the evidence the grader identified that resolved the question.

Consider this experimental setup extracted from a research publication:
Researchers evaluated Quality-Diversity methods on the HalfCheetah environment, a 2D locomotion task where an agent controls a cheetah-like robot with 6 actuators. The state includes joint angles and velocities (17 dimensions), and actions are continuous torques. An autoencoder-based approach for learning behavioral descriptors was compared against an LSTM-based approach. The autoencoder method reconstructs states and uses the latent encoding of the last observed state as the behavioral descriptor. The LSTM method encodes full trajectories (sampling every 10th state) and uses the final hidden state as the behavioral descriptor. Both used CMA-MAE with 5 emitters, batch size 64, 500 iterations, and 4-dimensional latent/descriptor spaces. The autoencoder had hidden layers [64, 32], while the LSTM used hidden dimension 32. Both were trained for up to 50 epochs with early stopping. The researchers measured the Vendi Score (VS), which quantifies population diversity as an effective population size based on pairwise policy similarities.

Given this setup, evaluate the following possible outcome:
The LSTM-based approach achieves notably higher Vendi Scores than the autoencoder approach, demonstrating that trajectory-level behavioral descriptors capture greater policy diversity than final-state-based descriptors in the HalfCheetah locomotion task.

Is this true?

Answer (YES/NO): NO